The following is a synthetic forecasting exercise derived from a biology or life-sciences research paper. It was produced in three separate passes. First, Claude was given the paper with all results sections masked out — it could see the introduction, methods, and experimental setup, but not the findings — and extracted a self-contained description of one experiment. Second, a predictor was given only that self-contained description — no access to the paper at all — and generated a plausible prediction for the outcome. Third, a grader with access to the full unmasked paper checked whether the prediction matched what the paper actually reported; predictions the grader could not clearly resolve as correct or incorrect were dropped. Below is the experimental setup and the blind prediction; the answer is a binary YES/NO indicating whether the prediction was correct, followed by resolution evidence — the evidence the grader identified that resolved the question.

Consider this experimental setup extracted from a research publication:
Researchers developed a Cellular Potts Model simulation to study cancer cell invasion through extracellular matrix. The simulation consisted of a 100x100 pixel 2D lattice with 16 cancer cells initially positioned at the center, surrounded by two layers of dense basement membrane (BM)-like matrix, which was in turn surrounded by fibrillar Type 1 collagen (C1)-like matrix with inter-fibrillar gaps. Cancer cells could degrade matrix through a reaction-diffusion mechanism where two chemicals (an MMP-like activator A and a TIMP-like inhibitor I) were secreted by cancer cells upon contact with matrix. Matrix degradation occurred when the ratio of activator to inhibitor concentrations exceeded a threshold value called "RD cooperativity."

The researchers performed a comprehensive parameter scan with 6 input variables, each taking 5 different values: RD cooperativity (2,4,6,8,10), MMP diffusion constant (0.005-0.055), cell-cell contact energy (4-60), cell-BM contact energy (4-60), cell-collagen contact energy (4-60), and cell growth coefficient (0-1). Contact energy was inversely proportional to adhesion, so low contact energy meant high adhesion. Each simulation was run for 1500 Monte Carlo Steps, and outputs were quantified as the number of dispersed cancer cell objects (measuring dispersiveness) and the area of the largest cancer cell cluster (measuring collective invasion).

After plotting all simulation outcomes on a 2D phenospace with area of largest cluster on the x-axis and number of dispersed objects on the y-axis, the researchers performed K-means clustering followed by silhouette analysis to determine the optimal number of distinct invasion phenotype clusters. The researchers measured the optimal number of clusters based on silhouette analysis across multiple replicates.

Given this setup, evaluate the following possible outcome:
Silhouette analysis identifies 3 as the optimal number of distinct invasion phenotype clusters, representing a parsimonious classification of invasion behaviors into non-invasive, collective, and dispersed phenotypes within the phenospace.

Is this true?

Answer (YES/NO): YES